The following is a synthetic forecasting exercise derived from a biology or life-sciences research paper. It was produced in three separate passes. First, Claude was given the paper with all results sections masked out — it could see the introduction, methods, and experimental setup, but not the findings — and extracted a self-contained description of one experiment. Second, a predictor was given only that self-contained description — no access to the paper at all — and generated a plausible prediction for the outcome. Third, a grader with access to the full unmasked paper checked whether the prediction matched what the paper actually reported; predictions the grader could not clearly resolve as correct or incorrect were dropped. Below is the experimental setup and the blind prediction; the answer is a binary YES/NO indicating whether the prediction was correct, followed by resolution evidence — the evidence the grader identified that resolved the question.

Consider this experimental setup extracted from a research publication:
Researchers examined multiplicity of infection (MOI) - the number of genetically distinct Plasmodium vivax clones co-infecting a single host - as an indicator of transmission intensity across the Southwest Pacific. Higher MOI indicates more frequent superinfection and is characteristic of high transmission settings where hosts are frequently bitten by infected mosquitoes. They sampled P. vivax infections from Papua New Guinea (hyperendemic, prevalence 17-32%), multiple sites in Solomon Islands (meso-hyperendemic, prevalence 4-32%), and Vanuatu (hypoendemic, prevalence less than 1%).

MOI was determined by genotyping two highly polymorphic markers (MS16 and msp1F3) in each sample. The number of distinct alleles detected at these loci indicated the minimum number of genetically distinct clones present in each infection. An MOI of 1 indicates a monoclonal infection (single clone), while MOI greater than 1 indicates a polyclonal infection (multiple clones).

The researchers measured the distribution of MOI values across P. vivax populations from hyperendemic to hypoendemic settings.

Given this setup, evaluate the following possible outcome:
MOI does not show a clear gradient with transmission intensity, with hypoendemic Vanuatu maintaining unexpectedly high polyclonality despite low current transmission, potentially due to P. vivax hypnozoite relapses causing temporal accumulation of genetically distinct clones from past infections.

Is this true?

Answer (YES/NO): NO